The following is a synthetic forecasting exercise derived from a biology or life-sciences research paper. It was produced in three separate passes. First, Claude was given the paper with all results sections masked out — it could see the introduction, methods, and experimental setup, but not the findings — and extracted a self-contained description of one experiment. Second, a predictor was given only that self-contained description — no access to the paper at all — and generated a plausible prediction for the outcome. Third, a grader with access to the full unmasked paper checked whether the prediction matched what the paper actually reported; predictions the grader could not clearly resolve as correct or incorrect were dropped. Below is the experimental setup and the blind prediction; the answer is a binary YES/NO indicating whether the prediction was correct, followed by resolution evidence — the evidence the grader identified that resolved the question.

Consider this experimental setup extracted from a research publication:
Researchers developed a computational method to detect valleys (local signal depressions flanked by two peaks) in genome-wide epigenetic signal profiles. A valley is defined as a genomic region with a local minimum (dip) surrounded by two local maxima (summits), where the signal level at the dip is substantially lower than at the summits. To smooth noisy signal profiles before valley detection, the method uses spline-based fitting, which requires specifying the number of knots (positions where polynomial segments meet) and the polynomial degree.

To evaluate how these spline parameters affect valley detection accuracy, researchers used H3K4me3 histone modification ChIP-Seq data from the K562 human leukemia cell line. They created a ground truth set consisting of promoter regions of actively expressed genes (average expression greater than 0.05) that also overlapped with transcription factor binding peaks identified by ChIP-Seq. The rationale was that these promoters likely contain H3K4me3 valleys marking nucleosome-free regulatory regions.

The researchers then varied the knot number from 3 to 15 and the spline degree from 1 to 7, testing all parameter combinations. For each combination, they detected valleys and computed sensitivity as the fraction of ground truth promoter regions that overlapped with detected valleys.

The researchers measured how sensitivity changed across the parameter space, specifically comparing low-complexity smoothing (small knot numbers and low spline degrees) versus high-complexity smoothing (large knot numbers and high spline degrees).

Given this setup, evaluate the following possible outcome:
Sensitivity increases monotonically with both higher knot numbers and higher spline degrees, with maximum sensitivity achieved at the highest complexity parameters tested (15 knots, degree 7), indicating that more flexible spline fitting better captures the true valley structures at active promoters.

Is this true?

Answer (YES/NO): NO